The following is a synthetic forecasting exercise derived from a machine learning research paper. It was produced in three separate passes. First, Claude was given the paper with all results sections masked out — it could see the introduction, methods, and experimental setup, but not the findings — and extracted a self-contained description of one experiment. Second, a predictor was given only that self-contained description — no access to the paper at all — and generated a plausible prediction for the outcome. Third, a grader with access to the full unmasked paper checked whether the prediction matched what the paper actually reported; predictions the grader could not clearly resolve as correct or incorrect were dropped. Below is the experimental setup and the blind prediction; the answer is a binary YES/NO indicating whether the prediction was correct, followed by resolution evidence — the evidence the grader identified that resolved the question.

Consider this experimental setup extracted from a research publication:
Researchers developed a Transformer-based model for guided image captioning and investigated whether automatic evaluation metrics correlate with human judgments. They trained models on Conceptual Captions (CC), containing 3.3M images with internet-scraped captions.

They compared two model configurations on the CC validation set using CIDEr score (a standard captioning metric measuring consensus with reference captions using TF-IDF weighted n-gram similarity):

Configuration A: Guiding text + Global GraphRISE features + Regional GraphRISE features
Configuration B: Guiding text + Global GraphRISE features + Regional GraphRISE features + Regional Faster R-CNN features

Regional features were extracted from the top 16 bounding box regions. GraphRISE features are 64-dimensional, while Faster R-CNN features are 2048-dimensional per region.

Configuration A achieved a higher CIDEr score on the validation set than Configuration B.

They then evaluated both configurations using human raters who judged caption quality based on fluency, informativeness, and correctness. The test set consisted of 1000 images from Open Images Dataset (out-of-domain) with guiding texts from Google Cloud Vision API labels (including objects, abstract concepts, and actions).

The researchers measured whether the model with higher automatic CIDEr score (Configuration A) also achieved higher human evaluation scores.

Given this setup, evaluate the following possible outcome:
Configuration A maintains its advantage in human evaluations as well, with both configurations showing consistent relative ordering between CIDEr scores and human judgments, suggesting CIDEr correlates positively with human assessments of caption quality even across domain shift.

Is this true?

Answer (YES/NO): YES